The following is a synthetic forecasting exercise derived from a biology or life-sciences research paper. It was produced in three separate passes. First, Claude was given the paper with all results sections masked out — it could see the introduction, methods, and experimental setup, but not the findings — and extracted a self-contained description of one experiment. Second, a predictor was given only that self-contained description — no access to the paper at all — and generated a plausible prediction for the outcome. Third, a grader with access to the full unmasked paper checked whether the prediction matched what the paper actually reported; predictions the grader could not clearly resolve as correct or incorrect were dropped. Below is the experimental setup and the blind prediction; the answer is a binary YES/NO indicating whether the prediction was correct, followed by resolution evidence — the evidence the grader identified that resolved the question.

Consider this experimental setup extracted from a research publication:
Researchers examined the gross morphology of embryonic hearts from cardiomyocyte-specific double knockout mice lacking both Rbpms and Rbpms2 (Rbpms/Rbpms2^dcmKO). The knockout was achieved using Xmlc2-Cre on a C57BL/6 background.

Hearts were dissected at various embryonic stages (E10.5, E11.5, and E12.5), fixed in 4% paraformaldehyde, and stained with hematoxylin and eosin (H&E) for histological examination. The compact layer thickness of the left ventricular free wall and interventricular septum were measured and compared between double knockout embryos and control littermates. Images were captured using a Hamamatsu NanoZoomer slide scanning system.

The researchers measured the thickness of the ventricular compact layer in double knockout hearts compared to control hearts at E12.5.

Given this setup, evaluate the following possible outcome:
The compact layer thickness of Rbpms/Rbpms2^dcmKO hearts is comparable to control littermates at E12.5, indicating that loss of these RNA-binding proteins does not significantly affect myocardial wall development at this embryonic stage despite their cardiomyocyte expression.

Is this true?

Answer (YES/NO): NO